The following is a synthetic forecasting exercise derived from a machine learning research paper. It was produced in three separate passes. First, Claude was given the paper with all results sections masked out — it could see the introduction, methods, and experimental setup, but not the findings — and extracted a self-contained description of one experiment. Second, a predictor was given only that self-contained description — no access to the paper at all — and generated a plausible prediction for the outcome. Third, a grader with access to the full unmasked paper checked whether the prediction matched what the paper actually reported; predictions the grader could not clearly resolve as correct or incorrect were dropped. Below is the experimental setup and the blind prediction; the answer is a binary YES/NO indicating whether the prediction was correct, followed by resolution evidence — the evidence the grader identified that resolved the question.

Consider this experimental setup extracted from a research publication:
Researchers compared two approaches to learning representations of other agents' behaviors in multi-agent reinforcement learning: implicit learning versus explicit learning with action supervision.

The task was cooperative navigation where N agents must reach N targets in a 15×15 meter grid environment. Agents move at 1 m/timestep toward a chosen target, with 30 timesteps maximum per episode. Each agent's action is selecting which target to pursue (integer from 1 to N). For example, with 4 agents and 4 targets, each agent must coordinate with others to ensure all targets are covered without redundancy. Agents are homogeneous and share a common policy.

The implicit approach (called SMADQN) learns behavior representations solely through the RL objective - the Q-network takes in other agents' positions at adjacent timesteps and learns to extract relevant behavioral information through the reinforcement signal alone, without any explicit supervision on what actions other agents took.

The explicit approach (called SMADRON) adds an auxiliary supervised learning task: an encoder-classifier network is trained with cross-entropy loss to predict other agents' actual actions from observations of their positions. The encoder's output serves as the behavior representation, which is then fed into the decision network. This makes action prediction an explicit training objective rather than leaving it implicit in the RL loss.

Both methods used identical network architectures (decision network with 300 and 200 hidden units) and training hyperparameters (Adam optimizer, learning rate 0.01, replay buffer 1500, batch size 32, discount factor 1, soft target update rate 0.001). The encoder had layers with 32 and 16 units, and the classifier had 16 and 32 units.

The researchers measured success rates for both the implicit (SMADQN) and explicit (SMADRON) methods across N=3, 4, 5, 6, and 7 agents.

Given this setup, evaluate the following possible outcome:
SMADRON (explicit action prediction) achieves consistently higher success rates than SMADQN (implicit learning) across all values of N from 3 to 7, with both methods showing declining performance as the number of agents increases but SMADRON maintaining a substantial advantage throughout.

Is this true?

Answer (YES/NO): NO